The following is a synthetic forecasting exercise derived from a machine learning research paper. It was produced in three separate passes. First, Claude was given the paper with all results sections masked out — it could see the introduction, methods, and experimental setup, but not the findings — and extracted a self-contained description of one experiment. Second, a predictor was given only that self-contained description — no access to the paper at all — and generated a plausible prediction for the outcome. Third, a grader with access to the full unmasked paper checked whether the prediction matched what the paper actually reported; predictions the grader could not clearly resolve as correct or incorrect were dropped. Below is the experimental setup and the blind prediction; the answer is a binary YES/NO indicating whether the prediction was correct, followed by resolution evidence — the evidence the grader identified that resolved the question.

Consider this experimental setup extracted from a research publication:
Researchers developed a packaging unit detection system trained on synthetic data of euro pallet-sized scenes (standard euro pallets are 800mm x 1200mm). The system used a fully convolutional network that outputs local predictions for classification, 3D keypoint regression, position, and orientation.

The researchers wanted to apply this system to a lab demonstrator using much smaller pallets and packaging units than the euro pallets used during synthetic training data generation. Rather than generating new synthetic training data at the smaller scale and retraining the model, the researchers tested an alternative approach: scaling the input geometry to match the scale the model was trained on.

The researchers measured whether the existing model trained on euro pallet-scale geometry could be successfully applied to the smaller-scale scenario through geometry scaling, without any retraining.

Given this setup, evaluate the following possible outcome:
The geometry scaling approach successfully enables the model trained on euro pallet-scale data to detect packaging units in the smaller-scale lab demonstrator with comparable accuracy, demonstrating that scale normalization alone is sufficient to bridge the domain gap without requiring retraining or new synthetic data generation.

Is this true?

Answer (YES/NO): YES